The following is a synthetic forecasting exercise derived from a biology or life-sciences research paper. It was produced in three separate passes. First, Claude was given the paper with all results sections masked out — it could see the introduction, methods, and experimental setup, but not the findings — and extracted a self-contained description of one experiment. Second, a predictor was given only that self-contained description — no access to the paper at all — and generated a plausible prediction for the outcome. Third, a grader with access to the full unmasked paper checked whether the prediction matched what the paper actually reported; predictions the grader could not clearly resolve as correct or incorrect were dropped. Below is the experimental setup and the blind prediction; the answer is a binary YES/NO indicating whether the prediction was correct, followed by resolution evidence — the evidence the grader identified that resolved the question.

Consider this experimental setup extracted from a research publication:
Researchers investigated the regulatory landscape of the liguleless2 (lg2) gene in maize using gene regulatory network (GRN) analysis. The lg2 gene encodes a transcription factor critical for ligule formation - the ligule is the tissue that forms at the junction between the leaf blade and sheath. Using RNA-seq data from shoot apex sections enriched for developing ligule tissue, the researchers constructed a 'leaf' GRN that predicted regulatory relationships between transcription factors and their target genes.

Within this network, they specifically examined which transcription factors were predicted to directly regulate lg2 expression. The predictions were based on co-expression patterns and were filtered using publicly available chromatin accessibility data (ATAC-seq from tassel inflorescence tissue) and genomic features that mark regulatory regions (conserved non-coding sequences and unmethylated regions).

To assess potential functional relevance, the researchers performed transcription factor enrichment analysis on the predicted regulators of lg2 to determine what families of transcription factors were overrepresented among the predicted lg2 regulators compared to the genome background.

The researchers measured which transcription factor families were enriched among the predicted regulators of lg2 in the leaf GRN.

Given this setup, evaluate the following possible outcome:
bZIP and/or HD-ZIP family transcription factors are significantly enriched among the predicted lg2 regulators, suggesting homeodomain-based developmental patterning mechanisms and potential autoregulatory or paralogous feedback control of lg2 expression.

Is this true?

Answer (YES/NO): NO